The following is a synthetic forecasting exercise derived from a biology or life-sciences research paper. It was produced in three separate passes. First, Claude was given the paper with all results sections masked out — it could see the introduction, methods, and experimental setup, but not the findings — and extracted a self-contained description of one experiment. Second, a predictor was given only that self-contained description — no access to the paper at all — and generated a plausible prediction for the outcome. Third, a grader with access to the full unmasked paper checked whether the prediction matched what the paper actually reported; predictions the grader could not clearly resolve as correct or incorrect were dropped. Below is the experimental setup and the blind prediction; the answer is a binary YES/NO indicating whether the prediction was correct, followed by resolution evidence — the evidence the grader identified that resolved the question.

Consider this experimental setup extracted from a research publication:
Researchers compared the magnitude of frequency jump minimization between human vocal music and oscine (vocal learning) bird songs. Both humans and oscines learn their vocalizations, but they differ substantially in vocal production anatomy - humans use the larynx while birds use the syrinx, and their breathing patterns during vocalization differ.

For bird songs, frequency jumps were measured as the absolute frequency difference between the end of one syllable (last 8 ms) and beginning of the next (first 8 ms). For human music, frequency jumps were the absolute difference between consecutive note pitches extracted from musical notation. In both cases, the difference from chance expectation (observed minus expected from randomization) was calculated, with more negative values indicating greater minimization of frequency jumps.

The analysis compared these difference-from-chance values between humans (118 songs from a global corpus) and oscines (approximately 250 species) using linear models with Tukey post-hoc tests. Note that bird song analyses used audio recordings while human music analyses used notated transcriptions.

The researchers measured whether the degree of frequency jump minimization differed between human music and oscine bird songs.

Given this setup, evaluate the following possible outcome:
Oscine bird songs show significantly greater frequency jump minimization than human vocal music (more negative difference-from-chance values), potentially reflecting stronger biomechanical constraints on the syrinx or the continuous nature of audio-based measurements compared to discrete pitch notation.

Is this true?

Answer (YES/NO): YES